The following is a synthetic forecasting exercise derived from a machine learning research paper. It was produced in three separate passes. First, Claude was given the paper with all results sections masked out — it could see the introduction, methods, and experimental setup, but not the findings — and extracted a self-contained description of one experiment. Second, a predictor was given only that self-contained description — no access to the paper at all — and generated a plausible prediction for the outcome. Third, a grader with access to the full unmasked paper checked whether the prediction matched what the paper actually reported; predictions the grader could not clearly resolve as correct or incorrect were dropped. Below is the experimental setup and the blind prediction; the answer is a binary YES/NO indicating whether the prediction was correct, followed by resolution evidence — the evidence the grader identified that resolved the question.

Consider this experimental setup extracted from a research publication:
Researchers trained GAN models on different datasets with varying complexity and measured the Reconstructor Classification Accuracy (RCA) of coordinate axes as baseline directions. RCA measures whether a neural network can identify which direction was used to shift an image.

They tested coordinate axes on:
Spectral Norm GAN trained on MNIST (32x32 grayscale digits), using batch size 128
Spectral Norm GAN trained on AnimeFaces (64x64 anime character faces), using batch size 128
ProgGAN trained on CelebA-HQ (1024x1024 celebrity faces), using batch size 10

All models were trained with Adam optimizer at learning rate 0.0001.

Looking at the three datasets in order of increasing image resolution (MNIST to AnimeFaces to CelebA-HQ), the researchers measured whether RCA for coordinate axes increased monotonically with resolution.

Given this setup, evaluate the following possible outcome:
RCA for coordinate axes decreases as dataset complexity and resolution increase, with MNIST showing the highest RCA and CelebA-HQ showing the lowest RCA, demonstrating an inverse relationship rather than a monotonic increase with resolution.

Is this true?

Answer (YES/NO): NO